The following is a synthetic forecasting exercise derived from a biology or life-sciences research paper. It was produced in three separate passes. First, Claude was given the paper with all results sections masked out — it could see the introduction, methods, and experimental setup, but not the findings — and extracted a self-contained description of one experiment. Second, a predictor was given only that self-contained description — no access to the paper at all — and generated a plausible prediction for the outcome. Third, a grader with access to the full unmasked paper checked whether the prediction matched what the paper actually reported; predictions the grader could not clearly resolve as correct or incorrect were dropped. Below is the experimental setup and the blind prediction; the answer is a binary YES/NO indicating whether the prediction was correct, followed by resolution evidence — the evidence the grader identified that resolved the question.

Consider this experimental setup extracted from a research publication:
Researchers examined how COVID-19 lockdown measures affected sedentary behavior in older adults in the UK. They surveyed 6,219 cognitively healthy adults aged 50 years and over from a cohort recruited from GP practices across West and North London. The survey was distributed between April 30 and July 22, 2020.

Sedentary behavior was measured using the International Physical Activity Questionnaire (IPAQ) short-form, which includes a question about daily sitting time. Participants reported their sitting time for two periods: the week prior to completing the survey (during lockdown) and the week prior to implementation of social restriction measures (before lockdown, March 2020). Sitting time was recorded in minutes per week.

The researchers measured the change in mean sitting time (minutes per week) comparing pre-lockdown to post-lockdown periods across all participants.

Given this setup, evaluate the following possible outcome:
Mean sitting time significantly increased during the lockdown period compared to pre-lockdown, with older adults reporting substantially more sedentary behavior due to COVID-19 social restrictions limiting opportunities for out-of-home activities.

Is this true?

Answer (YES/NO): YES